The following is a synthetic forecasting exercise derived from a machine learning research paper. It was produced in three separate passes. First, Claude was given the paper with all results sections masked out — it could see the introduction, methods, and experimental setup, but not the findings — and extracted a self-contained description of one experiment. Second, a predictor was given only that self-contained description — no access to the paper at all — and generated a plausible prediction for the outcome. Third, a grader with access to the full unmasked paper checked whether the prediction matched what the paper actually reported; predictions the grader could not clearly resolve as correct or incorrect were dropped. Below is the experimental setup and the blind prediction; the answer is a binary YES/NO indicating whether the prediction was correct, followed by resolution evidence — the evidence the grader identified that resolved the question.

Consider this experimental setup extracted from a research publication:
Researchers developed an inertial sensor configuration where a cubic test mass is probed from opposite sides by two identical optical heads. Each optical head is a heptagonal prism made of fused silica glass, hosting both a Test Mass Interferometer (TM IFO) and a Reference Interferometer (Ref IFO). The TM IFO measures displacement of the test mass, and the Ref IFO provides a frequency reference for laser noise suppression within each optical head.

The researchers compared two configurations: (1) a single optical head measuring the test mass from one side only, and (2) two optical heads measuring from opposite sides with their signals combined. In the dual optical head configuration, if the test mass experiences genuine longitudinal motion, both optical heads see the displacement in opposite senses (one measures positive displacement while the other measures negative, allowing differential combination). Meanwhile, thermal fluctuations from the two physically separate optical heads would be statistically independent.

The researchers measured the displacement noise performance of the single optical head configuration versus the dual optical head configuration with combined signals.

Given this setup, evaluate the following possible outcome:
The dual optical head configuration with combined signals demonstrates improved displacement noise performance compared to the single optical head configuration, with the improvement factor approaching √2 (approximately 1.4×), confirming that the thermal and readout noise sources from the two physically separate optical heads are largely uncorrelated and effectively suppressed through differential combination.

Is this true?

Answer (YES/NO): NO